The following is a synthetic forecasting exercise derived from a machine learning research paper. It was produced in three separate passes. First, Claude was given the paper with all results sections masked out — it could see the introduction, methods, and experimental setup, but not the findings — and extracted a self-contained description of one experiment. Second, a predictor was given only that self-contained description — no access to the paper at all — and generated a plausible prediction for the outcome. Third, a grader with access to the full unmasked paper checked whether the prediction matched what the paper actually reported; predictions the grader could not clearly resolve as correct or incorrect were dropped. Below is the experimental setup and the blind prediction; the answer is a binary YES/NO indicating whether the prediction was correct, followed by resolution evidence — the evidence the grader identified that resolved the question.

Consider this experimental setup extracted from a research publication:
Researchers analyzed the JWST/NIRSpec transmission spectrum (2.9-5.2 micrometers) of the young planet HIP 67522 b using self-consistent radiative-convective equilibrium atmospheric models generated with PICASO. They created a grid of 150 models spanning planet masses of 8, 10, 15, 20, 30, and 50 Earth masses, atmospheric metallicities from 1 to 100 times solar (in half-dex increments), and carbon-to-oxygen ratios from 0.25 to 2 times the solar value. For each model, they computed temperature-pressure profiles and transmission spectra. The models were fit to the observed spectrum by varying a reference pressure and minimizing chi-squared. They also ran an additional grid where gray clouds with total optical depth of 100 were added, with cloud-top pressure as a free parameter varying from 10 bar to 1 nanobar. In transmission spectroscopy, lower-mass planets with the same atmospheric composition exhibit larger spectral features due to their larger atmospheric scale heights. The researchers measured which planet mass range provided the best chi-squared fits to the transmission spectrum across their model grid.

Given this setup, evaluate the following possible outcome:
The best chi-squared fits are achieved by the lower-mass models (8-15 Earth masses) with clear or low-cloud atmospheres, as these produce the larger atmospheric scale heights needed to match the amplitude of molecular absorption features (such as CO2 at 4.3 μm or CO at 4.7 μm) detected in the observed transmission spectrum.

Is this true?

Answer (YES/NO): NO